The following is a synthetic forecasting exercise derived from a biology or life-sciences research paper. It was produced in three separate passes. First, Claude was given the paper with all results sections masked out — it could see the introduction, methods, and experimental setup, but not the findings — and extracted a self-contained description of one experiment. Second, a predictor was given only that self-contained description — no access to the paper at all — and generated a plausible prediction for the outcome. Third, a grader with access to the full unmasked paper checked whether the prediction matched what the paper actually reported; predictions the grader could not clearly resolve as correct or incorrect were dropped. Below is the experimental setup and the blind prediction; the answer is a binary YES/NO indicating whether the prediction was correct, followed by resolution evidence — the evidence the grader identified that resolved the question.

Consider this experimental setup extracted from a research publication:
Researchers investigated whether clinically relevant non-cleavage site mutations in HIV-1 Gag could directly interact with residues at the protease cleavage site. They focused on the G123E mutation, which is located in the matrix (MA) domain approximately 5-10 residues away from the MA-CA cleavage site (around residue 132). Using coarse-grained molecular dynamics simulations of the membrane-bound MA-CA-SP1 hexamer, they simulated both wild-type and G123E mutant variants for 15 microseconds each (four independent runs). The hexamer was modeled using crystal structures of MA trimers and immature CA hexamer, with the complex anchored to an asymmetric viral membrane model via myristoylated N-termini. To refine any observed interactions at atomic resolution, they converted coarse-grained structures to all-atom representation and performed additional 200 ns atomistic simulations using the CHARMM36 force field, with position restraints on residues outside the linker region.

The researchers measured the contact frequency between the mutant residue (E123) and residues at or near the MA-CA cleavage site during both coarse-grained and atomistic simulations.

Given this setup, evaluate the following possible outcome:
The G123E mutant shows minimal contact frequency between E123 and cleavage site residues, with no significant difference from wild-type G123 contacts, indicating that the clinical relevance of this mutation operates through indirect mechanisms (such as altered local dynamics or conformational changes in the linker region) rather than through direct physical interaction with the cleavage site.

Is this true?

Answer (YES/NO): NO